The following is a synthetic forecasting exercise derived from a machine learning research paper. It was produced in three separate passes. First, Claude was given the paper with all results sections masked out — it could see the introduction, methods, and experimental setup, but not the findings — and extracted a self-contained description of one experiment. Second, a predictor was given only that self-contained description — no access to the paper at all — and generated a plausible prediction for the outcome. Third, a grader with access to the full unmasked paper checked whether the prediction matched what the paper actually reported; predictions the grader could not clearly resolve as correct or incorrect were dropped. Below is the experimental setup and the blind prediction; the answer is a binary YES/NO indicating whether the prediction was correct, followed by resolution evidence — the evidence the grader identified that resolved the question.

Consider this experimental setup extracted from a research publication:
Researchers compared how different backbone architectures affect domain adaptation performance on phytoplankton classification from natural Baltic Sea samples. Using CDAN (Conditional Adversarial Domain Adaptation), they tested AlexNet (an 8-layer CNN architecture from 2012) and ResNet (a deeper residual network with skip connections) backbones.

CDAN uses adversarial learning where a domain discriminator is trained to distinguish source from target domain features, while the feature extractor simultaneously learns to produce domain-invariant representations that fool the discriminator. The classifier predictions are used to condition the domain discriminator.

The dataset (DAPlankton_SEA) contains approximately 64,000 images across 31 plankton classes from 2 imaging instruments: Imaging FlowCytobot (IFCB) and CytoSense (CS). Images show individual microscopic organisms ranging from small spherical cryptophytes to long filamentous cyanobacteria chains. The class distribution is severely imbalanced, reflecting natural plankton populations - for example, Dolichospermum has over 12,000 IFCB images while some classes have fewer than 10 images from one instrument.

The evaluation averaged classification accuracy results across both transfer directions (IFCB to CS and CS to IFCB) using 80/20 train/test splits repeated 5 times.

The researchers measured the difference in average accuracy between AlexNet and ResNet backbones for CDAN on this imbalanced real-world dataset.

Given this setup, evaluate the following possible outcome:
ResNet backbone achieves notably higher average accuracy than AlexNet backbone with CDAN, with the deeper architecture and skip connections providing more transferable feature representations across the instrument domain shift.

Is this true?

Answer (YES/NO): NO